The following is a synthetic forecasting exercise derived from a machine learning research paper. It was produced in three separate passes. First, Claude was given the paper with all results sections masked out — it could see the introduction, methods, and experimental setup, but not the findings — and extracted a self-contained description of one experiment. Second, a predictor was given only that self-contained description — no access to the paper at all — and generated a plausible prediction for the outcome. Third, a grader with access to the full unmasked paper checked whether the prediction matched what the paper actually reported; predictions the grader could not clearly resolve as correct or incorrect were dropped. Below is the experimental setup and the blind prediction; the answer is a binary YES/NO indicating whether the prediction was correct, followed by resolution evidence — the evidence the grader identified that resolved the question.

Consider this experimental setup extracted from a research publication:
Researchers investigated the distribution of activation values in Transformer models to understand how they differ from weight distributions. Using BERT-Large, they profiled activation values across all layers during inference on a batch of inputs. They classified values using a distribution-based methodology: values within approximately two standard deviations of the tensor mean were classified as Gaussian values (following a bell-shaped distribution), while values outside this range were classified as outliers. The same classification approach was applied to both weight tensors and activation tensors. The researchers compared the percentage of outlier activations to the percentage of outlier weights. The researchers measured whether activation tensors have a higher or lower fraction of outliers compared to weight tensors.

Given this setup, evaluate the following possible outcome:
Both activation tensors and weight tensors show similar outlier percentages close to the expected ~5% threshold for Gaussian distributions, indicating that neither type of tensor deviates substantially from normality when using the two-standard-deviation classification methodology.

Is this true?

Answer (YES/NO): NO